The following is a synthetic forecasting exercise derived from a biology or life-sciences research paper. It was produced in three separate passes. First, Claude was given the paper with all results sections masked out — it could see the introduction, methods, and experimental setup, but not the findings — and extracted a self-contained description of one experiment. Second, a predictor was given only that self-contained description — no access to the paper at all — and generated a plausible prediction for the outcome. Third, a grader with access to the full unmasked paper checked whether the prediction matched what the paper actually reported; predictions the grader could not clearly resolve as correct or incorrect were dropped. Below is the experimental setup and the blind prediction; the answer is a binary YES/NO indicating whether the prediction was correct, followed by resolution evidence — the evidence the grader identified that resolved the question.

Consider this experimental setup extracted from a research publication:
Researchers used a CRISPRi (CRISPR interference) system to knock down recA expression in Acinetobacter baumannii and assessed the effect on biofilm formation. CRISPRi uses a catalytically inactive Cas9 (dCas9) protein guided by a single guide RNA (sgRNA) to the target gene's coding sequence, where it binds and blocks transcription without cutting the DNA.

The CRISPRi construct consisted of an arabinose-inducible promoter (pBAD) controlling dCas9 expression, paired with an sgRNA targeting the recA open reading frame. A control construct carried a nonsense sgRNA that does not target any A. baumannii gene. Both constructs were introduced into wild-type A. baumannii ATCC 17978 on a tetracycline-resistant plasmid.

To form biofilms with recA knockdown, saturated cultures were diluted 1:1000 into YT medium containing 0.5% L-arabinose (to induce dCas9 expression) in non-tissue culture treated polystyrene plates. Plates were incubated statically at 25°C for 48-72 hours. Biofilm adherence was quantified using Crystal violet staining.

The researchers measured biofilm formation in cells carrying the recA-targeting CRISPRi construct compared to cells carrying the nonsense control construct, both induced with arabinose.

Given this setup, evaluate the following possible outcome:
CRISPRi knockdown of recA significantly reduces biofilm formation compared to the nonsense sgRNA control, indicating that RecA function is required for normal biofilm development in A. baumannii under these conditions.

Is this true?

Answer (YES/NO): NO